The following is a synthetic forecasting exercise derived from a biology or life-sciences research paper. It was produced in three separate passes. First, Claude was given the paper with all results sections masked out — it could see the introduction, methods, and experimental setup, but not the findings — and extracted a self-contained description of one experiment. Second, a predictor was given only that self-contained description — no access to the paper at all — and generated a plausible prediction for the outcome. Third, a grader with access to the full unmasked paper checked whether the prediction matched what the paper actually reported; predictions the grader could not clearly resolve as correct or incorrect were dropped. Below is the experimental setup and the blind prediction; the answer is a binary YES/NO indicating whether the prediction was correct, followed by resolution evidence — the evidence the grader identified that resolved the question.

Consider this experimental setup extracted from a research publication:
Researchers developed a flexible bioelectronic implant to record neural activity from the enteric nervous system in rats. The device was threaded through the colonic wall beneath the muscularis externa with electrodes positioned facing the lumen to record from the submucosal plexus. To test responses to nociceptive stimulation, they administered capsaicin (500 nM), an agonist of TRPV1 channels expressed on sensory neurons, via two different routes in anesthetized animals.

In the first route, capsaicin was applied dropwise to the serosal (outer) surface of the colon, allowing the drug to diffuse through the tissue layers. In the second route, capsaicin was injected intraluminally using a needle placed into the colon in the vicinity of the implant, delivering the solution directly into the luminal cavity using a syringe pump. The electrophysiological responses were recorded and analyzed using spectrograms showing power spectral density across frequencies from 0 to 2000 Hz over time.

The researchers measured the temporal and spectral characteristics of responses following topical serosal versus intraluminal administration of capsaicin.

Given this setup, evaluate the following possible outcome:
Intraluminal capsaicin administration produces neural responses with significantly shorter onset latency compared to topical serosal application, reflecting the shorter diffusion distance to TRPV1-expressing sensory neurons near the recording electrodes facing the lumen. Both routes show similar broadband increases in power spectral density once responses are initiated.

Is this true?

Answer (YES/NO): NO